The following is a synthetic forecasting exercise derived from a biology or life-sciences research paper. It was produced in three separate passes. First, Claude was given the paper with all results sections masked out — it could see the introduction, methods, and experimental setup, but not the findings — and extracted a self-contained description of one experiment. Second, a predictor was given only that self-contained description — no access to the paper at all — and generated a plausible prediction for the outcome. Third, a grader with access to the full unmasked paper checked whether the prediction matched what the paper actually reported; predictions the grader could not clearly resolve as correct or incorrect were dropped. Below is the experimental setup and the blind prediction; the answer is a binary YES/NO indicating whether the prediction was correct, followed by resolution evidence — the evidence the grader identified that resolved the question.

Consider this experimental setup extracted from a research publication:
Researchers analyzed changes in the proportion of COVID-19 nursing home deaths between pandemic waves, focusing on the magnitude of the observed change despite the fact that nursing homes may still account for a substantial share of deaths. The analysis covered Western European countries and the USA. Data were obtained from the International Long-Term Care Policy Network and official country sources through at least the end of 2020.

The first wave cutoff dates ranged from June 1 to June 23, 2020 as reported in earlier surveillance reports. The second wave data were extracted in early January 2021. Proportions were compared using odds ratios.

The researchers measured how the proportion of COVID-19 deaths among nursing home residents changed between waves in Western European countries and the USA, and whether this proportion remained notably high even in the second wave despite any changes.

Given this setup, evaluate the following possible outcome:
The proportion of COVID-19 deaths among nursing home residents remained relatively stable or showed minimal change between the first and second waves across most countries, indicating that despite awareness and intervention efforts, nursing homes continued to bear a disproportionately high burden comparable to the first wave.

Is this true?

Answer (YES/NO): NO